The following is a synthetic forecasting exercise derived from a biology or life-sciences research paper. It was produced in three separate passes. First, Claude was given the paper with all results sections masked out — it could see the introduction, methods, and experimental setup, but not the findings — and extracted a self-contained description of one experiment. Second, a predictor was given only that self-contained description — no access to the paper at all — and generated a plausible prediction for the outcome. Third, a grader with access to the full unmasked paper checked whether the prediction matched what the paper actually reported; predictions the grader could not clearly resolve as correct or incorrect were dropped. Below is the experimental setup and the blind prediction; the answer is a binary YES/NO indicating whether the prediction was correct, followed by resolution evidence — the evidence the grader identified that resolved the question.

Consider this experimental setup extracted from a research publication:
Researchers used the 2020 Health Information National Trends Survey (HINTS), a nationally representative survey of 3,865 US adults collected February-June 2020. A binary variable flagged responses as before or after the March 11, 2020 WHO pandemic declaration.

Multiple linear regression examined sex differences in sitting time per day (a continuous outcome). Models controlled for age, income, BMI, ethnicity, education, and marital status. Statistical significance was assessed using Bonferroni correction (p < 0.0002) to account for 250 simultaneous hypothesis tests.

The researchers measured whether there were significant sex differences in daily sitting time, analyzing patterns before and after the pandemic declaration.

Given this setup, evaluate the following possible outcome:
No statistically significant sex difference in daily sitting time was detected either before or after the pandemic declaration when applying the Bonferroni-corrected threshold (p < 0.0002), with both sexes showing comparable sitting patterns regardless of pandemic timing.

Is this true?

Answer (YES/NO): YES